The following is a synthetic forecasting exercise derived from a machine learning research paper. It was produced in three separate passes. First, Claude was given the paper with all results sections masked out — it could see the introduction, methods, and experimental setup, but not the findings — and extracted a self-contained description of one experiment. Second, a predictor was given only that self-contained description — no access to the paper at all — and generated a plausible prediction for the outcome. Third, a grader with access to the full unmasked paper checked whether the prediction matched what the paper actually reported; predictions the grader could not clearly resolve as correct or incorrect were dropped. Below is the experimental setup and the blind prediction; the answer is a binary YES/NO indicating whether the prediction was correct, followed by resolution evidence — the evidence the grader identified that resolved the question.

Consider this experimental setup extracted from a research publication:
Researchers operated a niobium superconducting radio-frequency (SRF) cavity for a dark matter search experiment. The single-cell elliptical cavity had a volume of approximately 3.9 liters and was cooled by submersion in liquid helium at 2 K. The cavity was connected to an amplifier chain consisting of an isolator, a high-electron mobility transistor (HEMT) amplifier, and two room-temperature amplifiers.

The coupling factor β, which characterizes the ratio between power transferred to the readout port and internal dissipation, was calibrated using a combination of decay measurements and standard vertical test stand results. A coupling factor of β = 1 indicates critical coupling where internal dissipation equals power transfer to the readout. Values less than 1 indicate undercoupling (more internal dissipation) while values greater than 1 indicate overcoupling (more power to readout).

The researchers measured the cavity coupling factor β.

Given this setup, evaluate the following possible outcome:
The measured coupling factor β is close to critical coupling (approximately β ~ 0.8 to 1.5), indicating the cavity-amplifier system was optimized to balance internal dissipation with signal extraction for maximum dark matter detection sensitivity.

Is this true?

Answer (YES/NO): NO